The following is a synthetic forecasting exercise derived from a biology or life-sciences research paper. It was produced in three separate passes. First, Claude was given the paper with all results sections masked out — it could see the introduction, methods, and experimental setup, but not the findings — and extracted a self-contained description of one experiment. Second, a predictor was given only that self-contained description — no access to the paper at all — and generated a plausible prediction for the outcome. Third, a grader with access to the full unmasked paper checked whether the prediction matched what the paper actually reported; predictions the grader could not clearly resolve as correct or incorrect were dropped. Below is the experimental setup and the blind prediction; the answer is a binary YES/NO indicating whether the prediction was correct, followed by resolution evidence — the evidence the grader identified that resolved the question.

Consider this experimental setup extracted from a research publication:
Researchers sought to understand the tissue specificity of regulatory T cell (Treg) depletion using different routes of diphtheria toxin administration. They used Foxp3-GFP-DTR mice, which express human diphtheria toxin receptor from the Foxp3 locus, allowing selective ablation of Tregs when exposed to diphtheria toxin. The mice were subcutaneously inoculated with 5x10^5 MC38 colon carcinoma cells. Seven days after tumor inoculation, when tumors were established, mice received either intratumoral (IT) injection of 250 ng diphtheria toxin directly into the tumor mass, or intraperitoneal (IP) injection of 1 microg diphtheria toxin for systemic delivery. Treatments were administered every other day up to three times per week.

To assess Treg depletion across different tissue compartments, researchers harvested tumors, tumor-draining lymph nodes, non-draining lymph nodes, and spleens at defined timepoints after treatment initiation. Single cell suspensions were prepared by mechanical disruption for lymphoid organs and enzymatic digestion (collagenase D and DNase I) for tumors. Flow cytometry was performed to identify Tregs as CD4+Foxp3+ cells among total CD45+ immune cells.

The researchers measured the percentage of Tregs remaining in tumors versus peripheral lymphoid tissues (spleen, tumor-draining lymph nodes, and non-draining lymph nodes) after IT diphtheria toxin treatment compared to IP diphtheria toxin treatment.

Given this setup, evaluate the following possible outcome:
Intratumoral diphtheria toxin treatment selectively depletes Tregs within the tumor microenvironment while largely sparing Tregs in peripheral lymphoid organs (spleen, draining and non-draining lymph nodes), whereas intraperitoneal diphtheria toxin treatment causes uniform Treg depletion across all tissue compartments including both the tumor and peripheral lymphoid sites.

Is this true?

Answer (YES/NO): NO